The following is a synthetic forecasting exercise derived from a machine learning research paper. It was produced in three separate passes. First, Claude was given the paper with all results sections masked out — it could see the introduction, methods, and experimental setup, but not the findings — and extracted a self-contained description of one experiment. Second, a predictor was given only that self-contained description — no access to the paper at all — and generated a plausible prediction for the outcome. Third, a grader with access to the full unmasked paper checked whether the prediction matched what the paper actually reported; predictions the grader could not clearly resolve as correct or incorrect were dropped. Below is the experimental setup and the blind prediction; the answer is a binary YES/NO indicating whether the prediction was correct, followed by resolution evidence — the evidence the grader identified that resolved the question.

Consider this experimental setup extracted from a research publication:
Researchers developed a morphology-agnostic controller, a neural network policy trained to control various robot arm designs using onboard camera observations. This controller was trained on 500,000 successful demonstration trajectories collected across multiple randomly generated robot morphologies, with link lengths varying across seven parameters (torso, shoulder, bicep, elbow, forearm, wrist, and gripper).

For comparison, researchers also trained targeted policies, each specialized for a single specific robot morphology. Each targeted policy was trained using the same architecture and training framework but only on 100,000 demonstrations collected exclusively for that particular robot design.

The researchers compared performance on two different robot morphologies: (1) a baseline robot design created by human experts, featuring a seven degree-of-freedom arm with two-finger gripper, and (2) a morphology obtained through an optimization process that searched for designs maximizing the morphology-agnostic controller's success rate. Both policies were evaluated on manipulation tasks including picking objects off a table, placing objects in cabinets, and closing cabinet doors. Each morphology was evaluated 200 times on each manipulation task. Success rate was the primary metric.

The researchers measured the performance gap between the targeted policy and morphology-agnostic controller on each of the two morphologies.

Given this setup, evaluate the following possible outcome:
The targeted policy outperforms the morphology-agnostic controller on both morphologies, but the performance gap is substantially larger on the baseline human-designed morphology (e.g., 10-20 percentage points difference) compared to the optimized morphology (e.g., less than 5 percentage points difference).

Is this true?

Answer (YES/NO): NO